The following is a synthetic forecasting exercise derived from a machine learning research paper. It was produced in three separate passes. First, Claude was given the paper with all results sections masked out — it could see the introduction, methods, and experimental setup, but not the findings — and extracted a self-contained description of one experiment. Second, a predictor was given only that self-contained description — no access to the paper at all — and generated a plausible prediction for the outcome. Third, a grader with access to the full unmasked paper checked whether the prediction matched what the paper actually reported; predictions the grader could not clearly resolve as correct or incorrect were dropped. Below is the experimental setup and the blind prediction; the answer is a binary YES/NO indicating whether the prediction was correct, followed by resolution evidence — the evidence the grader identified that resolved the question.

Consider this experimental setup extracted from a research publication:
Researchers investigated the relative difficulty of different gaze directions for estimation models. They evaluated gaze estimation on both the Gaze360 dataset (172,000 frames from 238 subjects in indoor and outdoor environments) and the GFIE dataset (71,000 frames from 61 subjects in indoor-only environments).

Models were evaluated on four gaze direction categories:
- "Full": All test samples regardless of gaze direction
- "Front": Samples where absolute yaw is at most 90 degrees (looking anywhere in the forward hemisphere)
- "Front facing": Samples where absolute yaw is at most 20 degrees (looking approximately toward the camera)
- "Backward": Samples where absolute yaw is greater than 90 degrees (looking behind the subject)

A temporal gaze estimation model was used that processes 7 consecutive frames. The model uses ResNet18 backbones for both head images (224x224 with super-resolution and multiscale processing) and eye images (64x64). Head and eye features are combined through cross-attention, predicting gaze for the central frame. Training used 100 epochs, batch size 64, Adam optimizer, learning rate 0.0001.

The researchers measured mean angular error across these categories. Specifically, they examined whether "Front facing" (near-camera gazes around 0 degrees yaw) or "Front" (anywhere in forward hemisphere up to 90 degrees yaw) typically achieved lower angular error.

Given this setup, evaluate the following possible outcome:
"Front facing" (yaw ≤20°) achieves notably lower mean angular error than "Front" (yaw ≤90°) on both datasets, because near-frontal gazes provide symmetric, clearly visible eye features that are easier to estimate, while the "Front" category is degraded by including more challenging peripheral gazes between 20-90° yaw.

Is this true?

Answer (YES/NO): NO